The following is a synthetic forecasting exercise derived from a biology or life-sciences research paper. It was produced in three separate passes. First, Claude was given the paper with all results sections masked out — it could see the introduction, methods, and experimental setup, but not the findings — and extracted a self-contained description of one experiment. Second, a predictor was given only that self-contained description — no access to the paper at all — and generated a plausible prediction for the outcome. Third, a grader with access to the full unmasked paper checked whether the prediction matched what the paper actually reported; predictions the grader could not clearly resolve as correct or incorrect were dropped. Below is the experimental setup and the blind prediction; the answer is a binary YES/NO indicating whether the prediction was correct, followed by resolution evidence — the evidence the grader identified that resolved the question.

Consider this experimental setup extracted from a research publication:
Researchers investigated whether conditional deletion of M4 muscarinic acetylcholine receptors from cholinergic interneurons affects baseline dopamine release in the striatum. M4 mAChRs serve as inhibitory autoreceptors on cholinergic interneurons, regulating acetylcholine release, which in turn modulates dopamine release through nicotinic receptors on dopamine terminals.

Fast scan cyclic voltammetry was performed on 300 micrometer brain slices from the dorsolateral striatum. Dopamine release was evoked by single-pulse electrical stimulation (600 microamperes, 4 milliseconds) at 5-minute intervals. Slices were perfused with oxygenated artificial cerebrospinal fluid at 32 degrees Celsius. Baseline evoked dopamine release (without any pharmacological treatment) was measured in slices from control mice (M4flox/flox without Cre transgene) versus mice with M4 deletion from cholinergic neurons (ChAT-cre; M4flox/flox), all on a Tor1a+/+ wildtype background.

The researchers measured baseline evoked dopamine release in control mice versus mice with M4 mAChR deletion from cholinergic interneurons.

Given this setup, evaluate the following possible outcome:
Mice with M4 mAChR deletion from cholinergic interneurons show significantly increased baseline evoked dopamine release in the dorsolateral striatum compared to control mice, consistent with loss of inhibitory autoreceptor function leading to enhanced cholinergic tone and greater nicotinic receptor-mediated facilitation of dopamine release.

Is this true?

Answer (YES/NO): NO